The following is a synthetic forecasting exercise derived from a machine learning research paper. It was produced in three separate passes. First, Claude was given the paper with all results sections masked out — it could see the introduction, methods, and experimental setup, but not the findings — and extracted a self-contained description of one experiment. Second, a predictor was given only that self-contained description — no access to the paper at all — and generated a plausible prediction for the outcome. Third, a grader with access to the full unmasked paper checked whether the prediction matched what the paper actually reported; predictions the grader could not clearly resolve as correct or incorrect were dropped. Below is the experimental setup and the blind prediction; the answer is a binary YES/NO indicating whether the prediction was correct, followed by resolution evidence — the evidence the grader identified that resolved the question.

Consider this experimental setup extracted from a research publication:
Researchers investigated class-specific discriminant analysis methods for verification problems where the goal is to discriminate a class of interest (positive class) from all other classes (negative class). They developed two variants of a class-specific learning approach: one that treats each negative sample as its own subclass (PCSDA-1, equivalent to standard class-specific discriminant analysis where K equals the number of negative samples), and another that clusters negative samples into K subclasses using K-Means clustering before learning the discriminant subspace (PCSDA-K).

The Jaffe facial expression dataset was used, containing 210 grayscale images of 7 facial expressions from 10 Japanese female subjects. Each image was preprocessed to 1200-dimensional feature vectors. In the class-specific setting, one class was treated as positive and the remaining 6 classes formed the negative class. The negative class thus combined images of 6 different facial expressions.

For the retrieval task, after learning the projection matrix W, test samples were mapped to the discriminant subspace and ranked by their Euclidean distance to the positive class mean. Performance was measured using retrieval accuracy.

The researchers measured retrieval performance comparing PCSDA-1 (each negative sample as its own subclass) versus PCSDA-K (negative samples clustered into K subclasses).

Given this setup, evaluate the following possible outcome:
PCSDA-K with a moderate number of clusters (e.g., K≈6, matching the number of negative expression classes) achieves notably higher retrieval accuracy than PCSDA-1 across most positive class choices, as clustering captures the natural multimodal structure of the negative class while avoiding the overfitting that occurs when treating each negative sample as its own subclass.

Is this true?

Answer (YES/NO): NO